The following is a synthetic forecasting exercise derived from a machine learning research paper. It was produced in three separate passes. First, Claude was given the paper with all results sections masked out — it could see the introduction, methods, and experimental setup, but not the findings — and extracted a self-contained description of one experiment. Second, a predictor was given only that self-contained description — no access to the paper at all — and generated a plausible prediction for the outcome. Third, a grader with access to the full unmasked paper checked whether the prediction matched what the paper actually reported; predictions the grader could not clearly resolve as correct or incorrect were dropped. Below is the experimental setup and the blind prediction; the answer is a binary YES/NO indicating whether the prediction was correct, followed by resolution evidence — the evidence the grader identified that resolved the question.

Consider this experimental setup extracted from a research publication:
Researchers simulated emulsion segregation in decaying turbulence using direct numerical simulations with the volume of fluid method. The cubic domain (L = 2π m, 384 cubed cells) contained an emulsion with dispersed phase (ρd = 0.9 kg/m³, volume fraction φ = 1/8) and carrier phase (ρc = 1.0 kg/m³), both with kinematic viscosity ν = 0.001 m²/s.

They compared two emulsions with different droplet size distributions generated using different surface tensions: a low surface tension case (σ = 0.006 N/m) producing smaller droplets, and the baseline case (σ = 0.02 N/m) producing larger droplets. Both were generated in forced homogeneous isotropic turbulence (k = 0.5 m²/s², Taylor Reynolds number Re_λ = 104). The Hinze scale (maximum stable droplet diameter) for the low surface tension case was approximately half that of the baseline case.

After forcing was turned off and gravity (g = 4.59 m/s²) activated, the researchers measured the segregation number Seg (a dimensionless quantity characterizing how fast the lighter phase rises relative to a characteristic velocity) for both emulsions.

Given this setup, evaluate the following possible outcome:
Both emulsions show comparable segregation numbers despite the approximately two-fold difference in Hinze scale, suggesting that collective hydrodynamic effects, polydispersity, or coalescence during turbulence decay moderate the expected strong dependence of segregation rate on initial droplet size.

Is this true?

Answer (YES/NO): NO